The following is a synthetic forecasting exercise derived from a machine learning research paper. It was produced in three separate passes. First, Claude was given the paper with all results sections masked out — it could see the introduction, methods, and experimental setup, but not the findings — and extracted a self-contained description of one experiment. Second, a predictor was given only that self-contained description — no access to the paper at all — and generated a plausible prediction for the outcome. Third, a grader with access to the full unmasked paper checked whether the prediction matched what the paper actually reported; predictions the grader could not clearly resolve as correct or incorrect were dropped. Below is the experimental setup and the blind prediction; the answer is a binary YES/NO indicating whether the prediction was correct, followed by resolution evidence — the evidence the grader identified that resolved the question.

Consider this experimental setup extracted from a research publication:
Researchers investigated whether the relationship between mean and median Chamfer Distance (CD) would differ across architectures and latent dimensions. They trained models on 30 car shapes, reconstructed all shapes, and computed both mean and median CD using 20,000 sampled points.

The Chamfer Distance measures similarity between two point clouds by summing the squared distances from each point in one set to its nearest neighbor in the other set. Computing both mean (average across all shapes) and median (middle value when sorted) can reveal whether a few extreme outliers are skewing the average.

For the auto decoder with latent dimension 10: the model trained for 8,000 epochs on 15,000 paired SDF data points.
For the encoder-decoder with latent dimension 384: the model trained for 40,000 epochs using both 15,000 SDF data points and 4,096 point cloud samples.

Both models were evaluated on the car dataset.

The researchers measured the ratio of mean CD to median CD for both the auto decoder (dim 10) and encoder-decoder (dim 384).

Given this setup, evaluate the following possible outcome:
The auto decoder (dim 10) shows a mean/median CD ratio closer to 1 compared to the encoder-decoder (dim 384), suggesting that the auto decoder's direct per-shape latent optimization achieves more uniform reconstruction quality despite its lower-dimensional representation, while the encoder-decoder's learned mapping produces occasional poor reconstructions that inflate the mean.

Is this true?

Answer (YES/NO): YES